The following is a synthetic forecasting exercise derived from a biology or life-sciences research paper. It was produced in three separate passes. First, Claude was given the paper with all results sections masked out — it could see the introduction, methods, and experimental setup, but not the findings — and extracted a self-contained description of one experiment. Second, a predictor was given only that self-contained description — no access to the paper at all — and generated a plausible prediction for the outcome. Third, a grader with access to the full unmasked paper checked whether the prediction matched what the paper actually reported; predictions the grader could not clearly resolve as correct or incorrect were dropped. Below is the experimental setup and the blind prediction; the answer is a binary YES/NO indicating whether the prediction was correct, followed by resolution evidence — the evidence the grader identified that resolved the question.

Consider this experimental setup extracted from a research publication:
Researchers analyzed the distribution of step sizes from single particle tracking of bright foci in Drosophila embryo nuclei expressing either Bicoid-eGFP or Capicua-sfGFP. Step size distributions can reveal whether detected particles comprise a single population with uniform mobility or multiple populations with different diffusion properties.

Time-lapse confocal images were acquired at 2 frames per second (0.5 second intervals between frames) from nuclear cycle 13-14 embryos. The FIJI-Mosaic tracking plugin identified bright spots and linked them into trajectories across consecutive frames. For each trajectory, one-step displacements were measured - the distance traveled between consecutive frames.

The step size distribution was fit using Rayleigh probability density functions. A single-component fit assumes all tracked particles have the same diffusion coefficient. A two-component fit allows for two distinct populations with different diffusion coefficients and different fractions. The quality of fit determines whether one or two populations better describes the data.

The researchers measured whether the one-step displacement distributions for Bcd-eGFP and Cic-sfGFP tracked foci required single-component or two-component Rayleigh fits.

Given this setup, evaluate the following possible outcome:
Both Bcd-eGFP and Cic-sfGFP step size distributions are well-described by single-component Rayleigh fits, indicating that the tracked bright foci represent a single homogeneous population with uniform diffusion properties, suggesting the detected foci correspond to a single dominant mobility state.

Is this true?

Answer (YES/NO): NO